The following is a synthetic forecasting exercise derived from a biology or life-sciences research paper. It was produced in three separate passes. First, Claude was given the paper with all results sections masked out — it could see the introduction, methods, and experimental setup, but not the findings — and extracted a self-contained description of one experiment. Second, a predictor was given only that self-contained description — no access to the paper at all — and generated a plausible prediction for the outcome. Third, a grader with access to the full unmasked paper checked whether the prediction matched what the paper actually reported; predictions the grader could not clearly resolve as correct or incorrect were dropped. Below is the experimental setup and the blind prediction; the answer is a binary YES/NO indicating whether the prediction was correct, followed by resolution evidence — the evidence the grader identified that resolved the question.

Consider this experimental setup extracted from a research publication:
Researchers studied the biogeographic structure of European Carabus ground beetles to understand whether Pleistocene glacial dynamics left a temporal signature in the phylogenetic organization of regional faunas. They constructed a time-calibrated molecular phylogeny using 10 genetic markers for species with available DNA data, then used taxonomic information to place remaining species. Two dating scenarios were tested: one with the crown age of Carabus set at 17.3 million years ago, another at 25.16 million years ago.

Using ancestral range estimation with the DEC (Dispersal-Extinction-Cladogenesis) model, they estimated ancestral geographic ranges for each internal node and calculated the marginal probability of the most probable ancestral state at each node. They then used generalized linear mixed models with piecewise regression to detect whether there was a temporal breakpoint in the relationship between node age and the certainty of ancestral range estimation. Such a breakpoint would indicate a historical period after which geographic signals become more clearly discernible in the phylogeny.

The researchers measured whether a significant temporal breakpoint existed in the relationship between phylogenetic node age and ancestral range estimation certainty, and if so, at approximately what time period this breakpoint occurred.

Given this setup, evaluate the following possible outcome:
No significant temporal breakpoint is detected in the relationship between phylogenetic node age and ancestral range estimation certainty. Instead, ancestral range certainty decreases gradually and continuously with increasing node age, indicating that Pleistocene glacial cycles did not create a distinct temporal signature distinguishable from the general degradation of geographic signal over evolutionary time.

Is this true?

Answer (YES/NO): NO